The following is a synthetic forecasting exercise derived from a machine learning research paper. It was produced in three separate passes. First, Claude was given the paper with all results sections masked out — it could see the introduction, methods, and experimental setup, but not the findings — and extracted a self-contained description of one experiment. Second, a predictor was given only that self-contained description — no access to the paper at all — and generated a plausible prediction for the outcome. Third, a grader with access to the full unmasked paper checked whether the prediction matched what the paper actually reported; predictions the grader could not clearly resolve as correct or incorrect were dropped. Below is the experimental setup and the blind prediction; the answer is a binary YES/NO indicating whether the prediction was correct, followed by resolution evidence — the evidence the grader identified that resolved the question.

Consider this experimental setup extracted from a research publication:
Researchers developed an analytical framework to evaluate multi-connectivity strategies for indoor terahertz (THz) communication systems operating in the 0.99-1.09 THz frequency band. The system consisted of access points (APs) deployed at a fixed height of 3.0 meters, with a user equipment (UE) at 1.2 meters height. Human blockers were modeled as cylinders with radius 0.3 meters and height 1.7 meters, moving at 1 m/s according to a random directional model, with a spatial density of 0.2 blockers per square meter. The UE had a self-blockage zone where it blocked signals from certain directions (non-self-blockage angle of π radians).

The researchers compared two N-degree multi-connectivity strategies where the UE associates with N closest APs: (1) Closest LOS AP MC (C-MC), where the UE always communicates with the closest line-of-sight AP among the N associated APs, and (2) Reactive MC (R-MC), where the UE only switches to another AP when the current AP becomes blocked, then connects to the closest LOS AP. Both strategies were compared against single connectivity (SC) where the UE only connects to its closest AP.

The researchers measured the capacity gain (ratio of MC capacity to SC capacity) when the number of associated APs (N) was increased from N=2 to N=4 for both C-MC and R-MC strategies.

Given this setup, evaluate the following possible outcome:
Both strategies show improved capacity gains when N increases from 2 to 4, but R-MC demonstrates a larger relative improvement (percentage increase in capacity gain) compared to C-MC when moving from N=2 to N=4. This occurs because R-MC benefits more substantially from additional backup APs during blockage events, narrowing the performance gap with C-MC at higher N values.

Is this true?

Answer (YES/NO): NO